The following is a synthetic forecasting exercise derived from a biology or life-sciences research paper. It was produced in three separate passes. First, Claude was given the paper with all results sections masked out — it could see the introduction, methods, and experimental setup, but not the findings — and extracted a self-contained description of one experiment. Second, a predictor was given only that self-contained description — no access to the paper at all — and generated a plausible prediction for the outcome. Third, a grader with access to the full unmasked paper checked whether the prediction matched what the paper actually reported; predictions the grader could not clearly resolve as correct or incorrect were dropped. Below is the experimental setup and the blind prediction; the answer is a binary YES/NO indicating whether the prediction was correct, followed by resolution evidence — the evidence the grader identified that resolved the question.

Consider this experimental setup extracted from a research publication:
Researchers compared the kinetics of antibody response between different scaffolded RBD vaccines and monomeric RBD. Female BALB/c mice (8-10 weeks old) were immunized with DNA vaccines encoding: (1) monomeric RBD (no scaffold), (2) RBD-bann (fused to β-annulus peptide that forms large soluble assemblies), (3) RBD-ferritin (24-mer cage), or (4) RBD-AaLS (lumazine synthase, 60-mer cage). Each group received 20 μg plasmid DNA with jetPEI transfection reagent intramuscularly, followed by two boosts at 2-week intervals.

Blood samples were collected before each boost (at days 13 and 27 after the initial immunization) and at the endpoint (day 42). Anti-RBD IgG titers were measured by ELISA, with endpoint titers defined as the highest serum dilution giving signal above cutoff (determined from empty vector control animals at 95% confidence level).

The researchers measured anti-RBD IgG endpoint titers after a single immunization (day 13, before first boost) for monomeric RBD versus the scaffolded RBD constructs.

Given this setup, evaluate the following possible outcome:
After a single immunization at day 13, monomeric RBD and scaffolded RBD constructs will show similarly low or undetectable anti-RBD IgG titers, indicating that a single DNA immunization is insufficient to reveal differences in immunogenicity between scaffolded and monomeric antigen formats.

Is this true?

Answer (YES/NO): NO